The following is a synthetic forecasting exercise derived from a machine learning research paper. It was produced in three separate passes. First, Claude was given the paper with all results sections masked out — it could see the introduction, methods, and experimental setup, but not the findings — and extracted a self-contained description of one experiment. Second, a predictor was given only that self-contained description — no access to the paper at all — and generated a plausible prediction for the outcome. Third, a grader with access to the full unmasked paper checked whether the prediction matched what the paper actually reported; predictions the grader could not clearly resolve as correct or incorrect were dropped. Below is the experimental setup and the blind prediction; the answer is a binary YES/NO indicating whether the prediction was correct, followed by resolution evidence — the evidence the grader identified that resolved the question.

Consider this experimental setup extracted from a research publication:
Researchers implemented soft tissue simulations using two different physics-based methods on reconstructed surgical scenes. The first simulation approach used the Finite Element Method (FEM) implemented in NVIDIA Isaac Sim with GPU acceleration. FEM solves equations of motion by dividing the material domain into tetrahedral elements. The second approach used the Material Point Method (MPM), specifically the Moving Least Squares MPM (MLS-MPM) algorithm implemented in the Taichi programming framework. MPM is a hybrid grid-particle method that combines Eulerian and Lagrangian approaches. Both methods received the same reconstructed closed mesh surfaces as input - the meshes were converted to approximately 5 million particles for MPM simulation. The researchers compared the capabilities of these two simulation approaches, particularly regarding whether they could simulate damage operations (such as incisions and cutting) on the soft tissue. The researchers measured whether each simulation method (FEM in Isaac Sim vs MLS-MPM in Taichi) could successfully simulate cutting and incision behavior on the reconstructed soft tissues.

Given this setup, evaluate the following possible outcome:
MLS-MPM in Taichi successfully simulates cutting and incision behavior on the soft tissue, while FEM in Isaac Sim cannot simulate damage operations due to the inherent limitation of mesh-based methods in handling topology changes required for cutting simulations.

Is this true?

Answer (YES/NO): NO